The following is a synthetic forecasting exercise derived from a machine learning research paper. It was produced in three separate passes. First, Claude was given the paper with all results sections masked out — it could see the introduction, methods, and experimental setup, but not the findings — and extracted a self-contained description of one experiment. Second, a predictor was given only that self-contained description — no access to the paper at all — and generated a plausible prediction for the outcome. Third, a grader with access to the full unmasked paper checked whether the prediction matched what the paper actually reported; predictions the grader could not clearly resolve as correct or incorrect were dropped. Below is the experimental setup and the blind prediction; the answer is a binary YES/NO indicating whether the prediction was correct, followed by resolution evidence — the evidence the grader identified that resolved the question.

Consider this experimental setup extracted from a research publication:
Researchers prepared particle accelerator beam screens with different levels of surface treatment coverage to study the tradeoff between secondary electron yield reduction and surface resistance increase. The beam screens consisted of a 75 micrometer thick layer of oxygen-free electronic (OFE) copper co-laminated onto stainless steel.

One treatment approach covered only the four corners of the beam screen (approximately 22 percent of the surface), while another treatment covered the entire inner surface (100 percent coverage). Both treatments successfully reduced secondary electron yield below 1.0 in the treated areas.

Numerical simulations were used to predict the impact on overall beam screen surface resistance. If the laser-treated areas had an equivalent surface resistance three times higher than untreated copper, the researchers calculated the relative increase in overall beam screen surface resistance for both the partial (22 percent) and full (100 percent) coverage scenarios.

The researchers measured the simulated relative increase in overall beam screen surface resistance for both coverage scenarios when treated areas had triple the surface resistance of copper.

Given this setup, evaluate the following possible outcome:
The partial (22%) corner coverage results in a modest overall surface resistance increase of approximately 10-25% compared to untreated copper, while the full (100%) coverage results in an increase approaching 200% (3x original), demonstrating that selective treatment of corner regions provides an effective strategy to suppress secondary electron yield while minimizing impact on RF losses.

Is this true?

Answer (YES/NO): YES